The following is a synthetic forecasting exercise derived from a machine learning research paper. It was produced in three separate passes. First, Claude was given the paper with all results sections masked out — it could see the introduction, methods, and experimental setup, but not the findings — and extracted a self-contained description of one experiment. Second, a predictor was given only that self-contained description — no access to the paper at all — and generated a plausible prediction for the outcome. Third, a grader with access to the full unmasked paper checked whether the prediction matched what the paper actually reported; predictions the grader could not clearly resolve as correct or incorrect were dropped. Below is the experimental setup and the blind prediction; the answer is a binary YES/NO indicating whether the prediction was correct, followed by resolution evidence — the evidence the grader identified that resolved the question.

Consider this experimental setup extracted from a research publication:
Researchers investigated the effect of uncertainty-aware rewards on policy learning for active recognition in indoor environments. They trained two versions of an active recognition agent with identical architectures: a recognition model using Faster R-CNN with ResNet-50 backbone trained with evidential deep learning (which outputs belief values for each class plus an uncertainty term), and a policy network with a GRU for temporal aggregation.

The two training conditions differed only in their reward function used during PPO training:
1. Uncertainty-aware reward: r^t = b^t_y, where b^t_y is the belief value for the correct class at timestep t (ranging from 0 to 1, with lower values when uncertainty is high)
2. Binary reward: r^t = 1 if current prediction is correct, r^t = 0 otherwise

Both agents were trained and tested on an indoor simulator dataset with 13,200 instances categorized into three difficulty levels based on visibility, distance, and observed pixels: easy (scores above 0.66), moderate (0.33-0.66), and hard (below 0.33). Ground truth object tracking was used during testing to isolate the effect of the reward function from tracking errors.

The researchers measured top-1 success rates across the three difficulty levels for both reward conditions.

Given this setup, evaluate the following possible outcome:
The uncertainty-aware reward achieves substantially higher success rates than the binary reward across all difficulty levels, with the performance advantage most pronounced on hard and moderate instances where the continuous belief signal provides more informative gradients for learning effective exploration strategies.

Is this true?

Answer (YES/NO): NO